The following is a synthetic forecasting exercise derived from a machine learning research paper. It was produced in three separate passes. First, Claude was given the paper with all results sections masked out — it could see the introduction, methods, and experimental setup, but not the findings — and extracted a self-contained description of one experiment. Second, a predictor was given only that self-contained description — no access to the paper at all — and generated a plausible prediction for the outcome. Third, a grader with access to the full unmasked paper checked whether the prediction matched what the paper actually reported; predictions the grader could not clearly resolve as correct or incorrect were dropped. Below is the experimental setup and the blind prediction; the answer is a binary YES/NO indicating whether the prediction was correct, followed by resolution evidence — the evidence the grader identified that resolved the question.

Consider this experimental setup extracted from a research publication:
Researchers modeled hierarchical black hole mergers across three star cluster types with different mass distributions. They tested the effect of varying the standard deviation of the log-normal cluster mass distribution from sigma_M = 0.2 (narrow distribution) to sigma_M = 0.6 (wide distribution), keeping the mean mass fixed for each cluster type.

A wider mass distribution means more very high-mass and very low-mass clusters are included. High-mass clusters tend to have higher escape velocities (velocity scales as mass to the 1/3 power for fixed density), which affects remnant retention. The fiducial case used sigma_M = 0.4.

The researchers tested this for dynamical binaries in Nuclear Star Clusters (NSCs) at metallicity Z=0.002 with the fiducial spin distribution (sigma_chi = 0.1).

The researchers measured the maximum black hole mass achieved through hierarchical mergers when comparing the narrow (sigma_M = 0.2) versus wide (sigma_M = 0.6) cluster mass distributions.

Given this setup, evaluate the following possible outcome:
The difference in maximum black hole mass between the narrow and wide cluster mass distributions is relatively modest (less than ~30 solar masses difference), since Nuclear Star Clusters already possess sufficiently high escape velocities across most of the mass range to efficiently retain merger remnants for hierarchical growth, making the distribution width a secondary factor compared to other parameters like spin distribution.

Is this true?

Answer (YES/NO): NO